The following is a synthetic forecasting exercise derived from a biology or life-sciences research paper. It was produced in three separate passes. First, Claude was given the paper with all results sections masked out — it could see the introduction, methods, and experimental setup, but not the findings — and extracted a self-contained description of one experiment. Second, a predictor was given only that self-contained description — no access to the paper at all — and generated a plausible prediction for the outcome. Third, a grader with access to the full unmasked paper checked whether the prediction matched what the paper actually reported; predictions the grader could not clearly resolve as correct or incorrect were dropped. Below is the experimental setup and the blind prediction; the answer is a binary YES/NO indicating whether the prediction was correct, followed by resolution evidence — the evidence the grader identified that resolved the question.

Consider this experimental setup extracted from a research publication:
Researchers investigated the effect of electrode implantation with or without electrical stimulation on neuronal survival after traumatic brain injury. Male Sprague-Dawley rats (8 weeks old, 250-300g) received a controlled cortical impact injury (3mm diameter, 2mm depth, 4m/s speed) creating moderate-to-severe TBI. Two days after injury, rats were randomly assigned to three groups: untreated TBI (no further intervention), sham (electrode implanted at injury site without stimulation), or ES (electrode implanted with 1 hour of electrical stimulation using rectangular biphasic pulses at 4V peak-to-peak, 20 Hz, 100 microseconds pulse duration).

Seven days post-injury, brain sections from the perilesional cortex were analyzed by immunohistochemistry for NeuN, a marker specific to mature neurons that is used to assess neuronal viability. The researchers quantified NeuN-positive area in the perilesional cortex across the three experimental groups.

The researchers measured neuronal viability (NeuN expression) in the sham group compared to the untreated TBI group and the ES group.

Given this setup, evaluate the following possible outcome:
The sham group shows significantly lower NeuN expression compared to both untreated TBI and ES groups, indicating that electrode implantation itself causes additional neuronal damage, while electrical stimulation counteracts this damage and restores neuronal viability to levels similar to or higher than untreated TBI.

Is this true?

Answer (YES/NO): NO